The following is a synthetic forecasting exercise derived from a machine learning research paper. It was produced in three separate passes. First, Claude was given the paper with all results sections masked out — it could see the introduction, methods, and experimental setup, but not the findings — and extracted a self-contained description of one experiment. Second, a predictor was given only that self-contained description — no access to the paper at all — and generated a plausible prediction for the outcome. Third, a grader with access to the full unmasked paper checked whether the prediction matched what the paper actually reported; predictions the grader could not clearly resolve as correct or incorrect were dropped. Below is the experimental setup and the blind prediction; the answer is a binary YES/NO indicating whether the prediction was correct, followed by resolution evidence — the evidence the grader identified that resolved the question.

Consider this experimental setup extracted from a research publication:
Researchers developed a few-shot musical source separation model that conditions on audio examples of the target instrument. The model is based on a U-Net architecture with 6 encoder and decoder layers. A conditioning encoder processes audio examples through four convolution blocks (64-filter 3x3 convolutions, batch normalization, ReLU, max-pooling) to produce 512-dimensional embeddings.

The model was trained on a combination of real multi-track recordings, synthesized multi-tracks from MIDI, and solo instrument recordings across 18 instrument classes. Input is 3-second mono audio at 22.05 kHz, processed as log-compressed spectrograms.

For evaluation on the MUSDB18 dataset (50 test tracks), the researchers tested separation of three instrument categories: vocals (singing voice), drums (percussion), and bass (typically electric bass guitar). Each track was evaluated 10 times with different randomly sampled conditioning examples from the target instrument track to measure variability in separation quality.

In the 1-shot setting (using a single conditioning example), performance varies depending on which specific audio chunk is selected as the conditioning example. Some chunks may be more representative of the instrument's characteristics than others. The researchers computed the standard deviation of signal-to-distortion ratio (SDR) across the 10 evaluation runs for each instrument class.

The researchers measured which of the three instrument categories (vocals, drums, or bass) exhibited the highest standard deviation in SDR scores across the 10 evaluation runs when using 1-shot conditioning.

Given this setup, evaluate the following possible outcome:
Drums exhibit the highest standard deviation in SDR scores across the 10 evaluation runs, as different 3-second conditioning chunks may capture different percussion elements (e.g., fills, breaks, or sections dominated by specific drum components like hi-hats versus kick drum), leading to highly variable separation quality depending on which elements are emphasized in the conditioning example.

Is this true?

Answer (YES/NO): NO